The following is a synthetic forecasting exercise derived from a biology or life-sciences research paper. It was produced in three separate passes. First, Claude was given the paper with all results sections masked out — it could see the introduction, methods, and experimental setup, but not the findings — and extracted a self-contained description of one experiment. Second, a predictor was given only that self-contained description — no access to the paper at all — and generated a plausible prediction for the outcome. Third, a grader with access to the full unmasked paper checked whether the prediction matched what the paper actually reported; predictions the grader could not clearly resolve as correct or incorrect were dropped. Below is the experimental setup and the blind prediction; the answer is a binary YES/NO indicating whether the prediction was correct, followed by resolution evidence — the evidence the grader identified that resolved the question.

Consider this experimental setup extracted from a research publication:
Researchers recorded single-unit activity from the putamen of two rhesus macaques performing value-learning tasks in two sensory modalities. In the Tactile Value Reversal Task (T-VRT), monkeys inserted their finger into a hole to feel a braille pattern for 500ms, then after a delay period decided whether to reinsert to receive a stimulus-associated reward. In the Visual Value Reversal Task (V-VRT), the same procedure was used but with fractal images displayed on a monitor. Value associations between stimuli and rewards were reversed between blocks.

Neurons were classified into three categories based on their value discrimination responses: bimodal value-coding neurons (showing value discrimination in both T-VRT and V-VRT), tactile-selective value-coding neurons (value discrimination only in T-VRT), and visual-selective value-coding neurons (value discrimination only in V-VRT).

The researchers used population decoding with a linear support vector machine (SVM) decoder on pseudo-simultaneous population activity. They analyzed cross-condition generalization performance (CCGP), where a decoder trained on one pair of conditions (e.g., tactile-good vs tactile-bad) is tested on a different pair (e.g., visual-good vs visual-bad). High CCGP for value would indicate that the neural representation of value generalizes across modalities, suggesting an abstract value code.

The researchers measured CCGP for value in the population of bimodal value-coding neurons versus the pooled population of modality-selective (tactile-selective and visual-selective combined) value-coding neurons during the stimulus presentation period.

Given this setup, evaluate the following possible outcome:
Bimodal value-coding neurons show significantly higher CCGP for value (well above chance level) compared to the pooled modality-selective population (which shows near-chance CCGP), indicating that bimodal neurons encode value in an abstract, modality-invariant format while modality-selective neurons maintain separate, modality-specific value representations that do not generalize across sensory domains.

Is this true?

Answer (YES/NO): YES